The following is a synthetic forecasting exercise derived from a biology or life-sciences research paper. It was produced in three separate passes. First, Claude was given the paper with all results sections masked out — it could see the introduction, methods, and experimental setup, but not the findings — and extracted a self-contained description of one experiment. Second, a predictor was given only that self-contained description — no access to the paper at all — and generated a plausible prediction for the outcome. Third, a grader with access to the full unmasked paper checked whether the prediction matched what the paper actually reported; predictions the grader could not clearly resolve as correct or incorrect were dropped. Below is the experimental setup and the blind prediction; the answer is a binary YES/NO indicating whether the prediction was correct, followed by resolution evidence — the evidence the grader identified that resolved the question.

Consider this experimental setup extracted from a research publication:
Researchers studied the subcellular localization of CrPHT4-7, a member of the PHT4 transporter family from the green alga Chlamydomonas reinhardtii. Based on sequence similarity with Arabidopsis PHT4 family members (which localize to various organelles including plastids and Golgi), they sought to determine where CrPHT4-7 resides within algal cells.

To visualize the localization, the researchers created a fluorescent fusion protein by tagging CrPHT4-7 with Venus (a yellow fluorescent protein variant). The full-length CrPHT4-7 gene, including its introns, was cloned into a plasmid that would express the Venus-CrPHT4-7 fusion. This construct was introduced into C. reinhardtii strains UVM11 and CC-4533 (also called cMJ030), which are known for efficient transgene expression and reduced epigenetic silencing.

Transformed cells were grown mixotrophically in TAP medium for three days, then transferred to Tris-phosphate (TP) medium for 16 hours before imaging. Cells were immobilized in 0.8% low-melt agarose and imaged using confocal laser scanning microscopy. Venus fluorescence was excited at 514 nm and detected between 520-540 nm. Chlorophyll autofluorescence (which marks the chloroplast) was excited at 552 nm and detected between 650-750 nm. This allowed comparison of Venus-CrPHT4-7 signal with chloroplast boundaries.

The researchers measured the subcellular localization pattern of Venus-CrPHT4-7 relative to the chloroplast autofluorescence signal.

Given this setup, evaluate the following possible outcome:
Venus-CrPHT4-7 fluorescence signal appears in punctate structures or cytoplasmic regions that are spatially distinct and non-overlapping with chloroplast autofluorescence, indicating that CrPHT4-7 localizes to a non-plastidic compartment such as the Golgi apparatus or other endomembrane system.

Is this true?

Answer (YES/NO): NO